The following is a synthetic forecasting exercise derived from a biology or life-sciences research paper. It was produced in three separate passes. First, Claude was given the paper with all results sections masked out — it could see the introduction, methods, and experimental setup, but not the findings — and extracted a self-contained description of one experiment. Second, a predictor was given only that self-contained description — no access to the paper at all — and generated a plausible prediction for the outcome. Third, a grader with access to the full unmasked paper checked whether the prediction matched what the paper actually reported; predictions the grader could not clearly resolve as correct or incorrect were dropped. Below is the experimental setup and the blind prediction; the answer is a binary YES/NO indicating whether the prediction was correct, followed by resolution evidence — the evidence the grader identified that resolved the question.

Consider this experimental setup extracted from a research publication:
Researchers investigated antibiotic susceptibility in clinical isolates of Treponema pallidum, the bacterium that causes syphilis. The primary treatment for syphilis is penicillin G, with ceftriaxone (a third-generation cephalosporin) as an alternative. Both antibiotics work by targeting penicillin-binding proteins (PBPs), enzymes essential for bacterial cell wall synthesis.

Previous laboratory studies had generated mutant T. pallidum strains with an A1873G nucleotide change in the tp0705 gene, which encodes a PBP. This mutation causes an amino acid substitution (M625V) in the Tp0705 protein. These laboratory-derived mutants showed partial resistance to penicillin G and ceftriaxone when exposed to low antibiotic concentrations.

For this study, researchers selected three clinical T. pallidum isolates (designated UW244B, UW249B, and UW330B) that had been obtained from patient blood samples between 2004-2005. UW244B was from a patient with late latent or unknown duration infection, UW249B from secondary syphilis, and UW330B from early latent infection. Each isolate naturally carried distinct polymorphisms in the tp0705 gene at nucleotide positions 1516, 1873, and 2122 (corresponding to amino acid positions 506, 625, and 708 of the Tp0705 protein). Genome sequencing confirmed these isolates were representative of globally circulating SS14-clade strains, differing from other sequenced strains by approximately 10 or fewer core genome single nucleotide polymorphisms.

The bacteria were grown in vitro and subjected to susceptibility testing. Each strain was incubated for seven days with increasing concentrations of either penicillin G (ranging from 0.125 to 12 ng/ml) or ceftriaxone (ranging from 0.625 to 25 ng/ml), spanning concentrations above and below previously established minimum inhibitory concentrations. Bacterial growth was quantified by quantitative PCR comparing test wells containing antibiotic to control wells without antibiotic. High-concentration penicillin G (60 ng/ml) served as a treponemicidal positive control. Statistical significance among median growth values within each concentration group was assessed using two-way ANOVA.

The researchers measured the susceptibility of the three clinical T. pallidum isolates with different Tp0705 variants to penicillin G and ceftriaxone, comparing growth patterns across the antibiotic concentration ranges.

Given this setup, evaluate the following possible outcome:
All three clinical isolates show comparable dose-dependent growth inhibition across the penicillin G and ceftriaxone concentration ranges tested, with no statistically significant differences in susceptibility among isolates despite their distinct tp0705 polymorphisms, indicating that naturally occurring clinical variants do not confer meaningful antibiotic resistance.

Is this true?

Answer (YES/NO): YES